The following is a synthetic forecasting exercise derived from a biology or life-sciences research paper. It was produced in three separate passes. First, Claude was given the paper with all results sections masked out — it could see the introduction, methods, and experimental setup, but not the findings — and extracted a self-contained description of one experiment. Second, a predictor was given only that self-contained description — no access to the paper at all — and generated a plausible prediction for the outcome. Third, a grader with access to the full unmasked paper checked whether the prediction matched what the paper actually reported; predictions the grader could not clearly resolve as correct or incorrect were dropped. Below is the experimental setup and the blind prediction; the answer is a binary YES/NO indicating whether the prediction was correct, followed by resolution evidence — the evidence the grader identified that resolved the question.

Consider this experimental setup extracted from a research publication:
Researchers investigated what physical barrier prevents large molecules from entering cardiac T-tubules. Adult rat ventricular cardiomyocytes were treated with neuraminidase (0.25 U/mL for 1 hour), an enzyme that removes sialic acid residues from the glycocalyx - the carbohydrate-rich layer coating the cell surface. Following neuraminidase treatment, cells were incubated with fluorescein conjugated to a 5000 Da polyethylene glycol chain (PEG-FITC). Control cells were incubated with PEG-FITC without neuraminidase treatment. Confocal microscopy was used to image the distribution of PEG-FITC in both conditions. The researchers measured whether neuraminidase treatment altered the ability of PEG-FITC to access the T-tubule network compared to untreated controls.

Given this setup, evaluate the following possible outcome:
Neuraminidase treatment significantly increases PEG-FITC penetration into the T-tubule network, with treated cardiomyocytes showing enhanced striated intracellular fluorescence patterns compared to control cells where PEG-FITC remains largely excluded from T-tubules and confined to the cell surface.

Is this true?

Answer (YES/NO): YES